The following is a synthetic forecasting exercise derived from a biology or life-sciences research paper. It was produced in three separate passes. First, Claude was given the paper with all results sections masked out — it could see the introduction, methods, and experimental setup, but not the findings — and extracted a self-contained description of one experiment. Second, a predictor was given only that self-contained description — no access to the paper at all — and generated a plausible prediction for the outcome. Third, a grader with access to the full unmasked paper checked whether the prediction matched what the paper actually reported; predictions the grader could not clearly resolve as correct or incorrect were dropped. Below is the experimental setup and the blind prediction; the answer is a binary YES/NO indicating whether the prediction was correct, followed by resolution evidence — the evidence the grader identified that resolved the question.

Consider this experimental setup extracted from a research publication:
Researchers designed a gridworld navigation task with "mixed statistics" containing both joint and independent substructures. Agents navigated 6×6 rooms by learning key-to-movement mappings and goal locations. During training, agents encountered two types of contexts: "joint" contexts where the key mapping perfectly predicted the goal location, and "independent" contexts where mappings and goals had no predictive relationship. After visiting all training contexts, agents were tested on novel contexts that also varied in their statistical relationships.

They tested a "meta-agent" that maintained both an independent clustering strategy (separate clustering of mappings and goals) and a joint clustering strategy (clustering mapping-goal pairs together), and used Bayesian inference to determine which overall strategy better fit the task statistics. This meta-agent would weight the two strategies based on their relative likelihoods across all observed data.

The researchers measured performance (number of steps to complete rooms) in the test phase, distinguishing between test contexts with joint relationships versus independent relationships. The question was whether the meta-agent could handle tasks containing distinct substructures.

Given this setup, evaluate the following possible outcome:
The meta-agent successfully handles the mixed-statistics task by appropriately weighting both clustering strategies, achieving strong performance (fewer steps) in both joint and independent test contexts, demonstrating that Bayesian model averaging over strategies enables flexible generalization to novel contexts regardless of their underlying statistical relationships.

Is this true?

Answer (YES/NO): NO